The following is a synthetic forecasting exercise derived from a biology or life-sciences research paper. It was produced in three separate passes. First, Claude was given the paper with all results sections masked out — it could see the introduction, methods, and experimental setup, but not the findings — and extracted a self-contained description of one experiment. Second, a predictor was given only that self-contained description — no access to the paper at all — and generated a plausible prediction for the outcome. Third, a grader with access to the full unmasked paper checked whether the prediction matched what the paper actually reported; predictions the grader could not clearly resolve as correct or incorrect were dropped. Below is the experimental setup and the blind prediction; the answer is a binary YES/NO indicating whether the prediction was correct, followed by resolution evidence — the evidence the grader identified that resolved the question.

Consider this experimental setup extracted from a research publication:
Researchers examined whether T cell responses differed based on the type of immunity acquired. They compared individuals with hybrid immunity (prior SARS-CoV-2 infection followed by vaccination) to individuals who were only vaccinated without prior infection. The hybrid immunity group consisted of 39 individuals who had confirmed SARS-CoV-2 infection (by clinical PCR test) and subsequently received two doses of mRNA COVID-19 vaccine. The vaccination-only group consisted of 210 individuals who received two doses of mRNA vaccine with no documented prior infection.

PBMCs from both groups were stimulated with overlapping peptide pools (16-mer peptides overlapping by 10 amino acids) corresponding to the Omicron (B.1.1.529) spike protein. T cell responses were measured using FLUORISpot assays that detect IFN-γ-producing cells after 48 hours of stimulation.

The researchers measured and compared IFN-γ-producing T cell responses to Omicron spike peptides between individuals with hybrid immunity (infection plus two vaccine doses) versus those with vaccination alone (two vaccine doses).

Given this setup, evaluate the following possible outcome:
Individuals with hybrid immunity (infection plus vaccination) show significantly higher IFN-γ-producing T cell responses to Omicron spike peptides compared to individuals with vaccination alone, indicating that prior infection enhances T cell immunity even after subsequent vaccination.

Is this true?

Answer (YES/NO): NO